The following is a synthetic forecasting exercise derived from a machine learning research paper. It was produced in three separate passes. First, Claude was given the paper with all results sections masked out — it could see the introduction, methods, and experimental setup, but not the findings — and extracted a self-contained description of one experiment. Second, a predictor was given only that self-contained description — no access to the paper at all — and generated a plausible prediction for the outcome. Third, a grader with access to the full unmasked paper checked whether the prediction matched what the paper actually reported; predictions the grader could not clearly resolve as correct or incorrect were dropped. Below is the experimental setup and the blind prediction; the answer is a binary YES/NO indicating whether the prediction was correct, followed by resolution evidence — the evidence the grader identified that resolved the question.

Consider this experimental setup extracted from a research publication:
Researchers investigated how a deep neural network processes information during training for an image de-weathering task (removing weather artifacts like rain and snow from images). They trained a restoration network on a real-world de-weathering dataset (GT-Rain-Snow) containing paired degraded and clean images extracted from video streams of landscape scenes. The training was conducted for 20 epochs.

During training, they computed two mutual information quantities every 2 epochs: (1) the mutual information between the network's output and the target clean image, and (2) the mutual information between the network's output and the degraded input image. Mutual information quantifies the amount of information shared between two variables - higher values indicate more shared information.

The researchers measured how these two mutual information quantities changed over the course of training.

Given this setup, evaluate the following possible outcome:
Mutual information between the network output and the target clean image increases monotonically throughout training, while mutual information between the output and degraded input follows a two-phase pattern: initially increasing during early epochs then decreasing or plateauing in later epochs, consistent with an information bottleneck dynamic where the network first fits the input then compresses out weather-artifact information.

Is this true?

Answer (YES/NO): YES